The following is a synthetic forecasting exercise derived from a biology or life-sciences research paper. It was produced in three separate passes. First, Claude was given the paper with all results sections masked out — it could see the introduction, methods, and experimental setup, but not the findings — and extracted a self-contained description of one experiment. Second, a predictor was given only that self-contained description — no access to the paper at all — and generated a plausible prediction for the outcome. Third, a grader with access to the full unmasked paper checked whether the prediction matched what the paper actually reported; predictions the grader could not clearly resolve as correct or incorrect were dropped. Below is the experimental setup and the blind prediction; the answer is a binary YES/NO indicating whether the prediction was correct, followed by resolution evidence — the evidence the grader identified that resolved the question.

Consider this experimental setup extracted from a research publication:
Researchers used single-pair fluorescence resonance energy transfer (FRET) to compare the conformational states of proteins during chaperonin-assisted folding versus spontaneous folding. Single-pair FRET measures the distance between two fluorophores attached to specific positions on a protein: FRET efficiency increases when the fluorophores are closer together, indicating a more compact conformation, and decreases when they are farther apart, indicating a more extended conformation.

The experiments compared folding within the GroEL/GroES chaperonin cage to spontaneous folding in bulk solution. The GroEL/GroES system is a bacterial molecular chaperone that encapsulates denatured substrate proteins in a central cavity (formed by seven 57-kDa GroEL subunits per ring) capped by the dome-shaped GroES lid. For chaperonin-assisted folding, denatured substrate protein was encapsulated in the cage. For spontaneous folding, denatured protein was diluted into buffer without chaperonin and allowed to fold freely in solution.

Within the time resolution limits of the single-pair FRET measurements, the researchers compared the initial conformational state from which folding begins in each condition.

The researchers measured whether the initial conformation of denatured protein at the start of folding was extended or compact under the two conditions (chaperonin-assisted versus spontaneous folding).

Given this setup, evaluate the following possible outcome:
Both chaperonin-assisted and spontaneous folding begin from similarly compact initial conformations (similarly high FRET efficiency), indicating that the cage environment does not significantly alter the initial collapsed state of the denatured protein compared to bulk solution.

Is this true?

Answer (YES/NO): NO